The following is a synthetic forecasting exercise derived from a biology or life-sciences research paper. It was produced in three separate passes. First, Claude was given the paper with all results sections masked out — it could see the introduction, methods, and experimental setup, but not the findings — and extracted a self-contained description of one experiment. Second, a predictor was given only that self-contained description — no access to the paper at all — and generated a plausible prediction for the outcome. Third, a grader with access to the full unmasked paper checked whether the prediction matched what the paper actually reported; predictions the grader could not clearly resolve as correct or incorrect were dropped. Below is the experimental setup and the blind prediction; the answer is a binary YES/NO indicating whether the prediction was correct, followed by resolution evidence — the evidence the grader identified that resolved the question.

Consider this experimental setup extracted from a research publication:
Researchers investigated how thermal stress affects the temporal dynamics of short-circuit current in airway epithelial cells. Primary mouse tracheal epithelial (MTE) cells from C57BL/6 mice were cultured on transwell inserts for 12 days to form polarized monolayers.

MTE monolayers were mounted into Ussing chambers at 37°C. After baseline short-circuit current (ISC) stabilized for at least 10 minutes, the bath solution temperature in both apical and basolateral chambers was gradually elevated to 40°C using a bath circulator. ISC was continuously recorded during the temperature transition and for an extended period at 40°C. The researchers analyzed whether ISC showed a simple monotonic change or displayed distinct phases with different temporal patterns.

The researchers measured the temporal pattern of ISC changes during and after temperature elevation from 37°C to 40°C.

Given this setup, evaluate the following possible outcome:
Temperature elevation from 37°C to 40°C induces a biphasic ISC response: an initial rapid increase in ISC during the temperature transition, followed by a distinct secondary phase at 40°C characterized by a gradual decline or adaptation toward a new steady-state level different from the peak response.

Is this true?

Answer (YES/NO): YES